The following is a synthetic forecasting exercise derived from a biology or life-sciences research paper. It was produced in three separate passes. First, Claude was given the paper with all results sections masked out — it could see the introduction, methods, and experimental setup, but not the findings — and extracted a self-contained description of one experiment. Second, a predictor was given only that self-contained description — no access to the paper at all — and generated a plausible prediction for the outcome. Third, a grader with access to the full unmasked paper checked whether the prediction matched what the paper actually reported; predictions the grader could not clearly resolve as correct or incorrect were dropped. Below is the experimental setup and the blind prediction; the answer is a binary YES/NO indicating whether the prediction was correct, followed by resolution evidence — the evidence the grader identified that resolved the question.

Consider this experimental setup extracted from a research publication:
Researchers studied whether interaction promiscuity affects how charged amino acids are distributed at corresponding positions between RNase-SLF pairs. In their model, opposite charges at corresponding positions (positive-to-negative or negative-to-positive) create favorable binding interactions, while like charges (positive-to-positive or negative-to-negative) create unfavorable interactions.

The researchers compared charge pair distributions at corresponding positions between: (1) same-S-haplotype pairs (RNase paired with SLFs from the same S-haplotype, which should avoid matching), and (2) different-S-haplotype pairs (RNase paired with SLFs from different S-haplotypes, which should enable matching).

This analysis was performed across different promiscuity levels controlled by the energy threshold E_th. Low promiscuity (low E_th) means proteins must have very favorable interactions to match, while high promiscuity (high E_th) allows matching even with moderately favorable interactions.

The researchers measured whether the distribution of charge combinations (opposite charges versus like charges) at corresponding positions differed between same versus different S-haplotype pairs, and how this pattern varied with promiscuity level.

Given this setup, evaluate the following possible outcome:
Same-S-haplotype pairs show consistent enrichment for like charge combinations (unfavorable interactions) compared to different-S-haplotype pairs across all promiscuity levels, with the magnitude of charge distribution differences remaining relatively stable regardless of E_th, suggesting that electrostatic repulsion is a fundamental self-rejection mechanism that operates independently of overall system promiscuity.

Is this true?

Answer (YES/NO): NO